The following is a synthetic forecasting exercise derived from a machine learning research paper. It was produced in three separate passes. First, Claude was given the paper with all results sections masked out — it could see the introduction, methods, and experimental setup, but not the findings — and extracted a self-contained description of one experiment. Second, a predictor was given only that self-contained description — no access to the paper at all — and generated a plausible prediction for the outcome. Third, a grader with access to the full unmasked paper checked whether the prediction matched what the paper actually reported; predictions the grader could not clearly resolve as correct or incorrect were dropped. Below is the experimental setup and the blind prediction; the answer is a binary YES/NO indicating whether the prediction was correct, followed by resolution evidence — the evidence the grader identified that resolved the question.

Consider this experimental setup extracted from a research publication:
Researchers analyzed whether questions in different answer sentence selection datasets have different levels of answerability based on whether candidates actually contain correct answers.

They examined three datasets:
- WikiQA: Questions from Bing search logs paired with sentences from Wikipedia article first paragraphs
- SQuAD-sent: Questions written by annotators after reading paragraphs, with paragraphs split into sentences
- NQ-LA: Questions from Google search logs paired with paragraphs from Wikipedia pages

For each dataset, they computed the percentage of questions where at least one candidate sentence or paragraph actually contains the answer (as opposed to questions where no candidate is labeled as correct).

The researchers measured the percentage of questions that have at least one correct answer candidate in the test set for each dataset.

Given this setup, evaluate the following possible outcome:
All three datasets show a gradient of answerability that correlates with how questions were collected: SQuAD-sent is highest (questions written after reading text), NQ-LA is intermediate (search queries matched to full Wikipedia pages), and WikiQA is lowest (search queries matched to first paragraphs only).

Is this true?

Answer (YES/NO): NO